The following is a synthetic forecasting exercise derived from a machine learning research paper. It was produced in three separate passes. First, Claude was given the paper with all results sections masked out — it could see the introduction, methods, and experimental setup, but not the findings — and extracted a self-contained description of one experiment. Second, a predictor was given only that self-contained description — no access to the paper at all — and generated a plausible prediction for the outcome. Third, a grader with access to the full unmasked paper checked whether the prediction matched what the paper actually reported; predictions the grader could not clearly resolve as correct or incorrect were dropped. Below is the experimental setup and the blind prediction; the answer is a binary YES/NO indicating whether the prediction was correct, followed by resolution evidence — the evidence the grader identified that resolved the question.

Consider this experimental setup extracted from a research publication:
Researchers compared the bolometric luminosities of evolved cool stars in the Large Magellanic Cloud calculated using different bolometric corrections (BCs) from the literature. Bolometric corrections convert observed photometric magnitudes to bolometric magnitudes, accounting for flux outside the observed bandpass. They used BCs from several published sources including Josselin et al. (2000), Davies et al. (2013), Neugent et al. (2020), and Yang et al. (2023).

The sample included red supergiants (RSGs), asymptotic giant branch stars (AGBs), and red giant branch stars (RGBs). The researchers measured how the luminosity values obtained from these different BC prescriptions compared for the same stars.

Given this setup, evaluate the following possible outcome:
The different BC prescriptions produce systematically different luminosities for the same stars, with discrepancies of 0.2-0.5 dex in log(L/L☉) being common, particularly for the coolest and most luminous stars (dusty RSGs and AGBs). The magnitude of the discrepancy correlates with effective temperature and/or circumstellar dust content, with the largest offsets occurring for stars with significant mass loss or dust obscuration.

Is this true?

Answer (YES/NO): NO